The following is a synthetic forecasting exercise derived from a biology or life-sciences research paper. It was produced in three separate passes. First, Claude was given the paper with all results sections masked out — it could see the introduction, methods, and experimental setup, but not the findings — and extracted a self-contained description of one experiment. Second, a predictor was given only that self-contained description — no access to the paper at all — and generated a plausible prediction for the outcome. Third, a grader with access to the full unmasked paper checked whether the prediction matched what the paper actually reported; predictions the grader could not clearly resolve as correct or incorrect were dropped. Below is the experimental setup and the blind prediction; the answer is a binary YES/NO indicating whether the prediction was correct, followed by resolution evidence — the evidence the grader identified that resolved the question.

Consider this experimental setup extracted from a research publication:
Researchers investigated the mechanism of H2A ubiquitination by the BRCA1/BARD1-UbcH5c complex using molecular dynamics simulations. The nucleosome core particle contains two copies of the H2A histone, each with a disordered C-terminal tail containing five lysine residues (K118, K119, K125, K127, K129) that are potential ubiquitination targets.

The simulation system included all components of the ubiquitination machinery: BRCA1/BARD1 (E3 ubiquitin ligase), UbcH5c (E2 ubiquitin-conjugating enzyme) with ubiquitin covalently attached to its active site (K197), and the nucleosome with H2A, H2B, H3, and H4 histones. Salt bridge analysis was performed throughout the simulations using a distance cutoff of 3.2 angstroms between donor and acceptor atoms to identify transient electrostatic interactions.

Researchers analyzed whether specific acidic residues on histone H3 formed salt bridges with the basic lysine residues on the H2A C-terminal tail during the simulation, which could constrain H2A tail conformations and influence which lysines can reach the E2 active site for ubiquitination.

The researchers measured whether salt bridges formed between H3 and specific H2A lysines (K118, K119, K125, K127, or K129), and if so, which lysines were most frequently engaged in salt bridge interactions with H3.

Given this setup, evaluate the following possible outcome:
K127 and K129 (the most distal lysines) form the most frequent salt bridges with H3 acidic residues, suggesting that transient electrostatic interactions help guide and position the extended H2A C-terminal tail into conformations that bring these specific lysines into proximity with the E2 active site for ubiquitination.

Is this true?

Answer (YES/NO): NO